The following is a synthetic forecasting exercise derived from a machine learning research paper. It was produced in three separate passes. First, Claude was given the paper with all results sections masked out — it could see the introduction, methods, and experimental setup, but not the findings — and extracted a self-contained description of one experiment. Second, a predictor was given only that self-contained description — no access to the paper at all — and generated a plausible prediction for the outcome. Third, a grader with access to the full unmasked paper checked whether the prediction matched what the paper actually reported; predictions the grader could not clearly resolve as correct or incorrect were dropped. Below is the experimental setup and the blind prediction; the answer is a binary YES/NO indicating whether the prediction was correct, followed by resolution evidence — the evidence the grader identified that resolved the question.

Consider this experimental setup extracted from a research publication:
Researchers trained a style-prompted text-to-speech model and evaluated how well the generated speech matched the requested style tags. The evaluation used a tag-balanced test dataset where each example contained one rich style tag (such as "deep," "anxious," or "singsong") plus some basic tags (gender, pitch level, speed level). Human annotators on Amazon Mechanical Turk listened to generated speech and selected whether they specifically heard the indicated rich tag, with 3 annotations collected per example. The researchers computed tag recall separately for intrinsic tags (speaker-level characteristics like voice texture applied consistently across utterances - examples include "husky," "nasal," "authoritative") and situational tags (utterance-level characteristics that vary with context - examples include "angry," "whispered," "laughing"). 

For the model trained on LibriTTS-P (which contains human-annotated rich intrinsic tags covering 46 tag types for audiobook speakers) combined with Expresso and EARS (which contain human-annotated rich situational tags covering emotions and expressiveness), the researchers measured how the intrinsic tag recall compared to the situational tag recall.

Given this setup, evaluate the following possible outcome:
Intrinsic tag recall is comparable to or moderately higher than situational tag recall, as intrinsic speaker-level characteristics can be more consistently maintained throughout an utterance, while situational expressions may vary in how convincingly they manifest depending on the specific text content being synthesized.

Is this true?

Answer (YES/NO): NO